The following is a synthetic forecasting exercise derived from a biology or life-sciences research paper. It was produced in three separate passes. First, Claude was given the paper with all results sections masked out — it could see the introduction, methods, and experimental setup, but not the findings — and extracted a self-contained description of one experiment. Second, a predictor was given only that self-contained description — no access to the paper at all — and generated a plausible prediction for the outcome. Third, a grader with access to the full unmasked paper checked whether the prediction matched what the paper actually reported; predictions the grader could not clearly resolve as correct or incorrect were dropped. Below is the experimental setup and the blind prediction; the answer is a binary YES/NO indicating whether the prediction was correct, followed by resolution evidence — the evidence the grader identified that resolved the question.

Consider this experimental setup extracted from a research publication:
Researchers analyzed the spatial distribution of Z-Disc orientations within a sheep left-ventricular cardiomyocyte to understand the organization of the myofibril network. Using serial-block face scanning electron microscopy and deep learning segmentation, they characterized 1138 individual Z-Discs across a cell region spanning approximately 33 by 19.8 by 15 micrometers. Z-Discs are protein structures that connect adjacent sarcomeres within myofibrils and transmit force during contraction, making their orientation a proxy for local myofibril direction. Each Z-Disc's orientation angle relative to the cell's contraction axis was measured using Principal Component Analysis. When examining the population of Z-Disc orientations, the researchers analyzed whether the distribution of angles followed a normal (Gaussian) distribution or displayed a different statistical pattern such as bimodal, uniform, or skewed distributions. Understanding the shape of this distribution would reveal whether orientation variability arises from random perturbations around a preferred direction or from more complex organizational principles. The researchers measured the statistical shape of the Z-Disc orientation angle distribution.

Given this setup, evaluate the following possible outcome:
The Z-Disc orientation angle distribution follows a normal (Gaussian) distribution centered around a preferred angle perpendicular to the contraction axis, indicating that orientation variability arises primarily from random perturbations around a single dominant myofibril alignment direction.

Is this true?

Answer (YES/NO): NO